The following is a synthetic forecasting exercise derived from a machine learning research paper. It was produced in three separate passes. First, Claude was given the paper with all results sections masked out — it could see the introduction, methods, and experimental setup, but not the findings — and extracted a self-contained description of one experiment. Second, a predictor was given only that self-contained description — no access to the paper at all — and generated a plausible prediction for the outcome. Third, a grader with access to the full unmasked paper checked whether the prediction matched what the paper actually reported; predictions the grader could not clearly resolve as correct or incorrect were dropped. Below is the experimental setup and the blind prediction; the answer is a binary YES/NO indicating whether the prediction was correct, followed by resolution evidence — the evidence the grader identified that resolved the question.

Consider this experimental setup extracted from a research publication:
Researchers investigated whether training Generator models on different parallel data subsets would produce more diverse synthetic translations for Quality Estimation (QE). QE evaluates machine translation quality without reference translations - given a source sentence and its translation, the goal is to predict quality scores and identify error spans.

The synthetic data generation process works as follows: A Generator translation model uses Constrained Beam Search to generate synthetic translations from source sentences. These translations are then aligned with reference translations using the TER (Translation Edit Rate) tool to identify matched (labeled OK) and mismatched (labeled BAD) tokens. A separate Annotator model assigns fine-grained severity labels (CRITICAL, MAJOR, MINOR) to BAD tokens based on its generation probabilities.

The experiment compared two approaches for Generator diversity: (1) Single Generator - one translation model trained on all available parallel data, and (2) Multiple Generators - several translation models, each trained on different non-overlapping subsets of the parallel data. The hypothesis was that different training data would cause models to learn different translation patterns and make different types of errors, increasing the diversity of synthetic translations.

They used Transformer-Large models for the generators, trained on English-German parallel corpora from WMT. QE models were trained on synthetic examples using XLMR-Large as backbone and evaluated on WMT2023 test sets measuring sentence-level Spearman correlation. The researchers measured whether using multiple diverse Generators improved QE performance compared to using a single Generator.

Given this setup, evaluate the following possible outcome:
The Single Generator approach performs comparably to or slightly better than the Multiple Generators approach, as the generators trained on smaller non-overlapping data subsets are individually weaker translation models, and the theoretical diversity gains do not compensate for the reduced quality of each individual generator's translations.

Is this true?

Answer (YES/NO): NO